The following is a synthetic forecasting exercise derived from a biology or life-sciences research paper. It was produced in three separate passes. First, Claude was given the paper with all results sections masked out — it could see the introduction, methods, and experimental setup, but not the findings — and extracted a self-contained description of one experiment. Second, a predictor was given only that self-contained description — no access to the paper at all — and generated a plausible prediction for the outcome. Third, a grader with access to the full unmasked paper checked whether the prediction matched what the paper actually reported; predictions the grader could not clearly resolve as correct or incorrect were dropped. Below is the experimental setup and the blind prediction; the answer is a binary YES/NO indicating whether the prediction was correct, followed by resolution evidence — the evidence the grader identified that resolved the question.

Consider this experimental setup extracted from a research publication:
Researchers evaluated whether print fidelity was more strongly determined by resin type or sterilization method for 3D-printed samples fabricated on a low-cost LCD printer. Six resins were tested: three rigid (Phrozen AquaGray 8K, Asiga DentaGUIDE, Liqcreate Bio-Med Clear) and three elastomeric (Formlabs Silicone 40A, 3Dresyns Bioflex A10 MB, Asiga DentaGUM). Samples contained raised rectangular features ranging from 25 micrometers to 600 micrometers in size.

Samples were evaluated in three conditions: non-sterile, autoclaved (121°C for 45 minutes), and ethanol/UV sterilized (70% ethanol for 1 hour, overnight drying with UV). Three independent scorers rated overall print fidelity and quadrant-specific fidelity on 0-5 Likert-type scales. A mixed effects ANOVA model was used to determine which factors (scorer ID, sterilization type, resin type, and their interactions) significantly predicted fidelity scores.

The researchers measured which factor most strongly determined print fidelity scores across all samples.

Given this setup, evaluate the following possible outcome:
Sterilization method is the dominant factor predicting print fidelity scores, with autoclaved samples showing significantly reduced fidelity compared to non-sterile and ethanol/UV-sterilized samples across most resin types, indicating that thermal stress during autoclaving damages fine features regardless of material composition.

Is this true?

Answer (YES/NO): NO